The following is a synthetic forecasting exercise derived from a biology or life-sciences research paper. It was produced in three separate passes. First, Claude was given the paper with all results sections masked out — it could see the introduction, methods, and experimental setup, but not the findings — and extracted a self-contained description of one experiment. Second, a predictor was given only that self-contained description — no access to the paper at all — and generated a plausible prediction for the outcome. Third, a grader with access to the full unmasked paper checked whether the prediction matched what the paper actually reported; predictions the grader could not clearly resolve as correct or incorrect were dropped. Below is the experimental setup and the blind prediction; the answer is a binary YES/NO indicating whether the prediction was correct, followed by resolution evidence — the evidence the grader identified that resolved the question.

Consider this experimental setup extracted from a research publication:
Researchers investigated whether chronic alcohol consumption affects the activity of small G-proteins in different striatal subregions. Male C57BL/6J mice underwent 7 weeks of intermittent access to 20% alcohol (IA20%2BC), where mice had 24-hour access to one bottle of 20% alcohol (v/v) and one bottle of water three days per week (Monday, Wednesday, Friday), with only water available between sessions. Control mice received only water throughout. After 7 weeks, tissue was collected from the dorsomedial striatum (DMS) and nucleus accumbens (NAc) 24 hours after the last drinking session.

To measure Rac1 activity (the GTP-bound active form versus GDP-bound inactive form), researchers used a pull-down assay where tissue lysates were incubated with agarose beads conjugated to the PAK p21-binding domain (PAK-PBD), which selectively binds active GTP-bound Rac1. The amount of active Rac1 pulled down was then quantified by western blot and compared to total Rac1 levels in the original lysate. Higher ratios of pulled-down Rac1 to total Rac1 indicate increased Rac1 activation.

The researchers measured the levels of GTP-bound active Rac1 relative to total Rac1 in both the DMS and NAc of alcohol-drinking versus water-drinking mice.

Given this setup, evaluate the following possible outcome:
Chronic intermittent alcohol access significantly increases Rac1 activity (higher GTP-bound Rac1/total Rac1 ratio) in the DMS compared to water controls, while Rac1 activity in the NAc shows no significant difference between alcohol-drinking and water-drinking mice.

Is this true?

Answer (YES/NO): YES